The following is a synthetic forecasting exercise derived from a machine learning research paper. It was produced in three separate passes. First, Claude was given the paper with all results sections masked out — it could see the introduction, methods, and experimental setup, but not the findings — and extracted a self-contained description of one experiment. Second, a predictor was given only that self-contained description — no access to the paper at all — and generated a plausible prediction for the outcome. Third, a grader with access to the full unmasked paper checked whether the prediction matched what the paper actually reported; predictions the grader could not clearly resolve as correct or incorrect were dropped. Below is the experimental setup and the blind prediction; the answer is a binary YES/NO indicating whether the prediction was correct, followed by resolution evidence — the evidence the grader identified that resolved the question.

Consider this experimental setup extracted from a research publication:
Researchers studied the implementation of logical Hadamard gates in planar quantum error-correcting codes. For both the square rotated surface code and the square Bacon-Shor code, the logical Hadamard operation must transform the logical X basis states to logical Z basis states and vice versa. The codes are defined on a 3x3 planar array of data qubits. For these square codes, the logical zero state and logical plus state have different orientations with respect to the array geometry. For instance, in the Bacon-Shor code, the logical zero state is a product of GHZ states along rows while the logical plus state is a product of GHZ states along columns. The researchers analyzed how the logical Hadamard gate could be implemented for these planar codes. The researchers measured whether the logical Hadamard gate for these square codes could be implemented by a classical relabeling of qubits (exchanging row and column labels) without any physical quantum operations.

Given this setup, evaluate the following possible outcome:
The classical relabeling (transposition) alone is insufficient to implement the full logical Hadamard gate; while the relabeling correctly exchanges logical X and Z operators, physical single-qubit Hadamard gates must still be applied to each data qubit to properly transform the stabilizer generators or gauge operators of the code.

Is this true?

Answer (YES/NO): YES